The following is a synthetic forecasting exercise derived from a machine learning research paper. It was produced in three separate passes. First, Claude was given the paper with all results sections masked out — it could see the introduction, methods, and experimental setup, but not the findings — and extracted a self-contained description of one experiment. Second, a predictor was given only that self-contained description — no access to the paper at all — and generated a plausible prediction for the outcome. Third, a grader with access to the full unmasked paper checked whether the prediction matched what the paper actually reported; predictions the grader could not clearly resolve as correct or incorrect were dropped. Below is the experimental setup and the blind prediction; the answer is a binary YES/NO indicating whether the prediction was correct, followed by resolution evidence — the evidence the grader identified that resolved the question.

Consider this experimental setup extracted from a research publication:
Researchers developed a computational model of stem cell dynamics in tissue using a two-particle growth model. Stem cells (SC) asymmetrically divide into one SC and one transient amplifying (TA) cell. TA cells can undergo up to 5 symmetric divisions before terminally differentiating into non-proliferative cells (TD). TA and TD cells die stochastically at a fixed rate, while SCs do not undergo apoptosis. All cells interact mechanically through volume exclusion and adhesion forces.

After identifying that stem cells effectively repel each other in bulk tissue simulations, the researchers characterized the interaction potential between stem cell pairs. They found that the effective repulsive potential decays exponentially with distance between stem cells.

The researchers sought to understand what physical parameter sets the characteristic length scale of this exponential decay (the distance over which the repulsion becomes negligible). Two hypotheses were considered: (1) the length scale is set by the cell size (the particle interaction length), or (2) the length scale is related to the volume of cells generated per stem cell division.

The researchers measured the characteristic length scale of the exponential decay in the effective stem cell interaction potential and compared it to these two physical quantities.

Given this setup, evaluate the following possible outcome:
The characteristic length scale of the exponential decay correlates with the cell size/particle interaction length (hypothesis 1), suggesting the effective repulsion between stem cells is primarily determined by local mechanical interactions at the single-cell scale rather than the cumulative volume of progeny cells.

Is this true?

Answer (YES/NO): NO